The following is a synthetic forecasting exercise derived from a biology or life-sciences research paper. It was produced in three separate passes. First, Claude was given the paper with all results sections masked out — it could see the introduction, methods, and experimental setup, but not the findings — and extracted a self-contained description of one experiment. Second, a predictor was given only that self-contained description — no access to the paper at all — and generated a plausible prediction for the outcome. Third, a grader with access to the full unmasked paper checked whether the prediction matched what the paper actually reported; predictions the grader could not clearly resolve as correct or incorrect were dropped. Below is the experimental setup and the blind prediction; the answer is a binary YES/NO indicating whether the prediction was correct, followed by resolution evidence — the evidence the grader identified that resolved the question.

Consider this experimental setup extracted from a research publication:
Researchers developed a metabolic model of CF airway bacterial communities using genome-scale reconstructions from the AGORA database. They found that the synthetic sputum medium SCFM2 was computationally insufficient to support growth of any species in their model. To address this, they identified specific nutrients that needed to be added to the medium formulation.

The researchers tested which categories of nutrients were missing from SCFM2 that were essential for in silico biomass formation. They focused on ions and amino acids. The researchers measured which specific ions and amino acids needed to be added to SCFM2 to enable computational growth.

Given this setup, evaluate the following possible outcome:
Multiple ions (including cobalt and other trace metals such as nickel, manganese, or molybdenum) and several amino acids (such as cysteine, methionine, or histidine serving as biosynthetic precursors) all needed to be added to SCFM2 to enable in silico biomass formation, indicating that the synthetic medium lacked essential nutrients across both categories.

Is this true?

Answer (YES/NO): NO